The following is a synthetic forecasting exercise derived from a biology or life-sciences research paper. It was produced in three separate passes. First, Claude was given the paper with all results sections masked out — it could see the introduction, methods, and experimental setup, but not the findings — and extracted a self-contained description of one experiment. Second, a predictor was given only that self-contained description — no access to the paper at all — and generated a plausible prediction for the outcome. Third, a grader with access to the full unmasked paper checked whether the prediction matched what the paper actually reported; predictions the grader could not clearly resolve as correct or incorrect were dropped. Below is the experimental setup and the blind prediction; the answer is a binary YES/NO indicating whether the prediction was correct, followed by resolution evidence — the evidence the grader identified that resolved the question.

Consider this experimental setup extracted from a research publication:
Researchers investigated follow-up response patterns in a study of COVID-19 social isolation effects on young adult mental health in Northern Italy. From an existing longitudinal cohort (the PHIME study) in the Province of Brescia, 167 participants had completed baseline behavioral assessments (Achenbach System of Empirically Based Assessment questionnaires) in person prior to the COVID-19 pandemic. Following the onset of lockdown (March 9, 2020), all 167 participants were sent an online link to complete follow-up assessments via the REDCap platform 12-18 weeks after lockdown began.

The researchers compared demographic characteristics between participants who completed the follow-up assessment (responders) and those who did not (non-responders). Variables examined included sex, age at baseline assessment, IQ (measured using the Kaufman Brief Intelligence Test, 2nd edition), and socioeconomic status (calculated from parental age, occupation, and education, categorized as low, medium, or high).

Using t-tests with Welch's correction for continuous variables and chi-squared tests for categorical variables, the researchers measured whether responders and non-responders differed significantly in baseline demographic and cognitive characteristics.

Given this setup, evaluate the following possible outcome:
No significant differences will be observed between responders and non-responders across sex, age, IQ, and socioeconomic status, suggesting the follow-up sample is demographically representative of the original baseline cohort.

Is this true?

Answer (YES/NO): YES